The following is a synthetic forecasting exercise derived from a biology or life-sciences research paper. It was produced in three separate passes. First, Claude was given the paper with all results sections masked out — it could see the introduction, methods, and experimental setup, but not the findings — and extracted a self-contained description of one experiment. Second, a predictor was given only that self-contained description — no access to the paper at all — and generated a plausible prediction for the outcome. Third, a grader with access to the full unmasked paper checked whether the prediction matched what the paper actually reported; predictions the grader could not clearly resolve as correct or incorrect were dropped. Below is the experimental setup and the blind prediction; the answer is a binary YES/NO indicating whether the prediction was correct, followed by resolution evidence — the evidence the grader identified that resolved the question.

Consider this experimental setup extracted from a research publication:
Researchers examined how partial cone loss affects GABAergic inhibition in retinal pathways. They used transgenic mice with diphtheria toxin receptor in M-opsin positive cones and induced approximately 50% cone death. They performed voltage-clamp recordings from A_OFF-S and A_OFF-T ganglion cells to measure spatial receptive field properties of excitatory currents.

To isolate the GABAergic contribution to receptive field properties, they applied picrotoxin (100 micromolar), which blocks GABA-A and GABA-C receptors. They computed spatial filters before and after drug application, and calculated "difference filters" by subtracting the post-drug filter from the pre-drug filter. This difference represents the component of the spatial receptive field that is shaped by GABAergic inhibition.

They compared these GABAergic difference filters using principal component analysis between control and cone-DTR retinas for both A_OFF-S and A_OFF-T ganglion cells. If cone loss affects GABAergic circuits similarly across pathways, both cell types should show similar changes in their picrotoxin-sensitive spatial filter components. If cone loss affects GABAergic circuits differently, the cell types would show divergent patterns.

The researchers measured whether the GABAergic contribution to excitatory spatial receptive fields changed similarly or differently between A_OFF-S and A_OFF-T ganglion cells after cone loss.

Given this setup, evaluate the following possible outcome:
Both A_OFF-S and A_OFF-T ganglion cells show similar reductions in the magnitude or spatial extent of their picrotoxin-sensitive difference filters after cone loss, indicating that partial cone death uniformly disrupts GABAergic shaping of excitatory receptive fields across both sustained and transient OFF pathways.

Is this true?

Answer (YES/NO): NO